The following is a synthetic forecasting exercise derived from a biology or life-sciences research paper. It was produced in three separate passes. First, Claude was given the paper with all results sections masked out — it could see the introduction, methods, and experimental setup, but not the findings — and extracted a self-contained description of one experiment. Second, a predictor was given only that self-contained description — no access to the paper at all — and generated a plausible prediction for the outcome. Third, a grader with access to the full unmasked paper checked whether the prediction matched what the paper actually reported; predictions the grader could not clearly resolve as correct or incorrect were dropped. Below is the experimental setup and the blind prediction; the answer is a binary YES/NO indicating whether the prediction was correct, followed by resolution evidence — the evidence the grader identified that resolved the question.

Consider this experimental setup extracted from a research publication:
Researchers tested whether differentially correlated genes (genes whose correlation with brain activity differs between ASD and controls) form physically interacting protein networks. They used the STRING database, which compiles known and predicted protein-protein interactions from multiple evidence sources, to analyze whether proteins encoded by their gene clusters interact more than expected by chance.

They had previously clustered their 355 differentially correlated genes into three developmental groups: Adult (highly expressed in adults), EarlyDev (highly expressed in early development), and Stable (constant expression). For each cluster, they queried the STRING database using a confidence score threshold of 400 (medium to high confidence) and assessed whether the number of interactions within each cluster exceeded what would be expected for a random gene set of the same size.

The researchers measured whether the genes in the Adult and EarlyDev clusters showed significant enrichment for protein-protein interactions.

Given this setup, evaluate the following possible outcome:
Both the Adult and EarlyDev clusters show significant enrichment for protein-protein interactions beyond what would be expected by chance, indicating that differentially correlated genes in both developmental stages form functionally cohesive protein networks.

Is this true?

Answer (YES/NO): YES